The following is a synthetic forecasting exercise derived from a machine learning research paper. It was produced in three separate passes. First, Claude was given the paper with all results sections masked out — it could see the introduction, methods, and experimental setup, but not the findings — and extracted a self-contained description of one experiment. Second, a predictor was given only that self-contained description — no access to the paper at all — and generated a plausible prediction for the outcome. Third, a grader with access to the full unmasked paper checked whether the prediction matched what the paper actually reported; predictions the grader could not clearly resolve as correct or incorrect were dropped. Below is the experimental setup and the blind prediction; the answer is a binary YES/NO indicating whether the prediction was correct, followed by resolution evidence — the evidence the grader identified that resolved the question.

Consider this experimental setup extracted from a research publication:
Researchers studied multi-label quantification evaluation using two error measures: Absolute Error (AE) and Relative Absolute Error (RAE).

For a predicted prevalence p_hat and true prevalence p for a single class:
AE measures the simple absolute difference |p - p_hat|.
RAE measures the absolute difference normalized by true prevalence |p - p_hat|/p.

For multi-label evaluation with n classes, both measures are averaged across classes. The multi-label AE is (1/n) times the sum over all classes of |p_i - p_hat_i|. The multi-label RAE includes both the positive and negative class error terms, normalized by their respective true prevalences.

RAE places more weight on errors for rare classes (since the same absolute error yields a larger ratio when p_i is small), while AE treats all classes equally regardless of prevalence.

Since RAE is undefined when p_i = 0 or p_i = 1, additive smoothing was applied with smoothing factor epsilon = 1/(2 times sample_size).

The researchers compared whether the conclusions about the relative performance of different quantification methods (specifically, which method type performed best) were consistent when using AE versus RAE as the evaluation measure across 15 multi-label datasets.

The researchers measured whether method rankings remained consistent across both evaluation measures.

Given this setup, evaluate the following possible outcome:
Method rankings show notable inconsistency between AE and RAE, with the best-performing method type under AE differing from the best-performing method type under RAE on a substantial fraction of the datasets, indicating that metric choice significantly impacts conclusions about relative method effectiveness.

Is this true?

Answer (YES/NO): NO